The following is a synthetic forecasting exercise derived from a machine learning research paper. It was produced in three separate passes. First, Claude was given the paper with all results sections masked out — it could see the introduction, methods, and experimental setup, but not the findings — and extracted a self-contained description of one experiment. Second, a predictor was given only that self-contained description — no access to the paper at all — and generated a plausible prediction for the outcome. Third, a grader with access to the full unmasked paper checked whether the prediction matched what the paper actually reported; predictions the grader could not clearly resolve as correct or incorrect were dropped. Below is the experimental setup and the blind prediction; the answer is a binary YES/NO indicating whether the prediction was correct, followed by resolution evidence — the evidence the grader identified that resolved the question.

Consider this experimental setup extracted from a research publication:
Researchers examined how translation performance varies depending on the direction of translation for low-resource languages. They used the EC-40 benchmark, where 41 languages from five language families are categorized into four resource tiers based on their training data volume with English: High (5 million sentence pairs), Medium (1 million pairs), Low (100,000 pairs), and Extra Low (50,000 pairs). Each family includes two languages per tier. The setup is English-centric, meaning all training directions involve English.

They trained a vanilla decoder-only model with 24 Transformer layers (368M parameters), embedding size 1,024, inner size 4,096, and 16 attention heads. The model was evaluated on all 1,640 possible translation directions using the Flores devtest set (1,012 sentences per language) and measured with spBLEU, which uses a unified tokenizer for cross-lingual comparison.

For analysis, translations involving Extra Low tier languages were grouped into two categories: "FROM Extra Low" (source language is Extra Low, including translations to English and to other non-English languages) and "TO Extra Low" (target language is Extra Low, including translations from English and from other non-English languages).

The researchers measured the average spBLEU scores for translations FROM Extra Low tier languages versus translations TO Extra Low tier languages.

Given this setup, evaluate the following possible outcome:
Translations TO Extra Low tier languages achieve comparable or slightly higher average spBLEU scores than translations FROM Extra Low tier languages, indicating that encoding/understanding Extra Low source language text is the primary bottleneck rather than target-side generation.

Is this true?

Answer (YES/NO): NO